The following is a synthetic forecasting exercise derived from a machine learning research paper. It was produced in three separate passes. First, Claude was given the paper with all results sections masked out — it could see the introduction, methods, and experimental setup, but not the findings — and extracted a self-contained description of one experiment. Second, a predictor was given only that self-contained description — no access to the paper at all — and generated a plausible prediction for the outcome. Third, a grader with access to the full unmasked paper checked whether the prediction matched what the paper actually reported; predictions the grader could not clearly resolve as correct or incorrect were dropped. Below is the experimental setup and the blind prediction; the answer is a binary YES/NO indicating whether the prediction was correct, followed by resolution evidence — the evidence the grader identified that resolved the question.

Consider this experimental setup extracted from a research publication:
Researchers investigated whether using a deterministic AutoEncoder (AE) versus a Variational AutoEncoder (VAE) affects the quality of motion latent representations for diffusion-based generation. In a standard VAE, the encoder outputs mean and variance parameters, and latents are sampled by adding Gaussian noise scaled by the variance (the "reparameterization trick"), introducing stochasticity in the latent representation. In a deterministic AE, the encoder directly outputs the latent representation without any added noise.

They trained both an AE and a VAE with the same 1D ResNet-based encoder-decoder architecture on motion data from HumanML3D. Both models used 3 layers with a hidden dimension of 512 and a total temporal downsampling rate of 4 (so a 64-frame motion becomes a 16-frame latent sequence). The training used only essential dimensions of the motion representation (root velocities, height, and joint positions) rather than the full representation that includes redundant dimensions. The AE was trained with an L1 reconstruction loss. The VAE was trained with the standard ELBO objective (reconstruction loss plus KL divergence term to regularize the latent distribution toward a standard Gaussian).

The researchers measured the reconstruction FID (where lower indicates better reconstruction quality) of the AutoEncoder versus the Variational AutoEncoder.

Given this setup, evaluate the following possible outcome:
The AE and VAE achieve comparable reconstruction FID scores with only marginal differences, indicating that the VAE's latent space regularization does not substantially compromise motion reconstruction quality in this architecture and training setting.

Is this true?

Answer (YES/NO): NO